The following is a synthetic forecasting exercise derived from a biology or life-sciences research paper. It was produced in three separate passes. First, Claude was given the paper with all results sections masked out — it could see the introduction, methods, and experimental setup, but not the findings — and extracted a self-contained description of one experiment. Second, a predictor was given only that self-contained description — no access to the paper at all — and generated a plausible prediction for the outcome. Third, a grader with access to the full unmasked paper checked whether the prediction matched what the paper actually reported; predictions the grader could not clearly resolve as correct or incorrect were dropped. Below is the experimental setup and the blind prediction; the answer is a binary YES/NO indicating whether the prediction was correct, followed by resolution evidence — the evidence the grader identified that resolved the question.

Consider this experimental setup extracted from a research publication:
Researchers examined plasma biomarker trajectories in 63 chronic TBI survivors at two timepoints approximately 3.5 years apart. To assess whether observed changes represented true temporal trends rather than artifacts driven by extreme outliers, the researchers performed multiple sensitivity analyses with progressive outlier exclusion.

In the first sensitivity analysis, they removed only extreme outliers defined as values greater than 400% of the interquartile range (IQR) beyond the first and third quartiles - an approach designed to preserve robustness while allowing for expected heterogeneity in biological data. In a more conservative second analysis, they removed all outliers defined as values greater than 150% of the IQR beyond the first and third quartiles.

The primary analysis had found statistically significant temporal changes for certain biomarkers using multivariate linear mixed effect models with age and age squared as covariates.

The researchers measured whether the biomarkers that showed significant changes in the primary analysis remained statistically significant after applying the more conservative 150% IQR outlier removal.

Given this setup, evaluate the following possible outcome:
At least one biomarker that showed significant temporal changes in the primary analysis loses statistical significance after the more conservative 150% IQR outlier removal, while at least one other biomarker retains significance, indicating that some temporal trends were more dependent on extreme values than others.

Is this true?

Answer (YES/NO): NO